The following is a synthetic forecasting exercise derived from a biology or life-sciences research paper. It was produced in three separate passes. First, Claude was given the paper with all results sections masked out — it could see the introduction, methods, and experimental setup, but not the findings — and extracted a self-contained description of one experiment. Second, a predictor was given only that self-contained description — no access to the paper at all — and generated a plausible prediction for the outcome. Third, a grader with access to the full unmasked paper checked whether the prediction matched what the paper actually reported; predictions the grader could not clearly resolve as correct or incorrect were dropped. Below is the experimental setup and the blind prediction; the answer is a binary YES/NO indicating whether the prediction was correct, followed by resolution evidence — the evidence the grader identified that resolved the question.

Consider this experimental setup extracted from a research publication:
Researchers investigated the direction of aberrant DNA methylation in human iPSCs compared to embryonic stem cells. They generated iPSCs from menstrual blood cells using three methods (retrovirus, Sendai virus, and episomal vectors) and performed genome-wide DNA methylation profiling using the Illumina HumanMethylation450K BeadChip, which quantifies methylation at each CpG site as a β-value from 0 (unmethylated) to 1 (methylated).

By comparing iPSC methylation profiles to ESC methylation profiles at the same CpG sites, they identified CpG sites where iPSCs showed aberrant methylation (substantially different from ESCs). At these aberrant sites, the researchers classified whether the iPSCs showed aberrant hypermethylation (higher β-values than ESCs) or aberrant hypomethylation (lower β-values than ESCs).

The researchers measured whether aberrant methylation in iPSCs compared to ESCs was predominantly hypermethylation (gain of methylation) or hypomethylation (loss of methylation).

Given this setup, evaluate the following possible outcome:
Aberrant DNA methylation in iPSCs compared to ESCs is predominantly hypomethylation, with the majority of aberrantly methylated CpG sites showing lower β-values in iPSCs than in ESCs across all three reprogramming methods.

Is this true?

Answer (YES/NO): NO